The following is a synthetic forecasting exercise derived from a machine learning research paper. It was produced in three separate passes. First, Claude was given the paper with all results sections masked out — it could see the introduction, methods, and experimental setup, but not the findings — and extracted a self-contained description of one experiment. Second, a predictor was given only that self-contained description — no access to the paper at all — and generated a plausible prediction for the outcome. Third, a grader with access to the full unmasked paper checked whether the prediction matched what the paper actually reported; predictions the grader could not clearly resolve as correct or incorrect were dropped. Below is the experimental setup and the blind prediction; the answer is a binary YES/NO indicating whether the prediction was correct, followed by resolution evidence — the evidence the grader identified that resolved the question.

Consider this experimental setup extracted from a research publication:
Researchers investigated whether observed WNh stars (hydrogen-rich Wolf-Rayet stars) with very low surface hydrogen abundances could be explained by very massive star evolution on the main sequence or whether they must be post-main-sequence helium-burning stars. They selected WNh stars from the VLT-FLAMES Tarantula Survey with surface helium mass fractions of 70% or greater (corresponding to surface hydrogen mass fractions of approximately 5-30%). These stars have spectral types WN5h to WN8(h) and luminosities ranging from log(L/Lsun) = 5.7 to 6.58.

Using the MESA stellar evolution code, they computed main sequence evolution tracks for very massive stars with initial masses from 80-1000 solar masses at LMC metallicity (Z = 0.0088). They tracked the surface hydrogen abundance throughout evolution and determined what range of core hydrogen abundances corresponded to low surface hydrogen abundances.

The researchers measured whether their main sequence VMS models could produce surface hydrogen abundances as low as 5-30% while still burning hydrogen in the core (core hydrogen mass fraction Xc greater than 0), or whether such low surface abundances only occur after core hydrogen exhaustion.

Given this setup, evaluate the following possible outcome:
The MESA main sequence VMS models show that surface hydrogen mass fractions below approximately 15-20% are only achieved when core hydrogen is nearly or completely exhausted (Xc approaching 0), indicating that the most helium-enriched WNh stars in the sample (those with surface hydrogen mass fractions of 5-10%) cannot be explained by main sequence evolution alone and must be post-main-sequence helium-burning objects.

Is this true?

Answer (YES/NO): NO